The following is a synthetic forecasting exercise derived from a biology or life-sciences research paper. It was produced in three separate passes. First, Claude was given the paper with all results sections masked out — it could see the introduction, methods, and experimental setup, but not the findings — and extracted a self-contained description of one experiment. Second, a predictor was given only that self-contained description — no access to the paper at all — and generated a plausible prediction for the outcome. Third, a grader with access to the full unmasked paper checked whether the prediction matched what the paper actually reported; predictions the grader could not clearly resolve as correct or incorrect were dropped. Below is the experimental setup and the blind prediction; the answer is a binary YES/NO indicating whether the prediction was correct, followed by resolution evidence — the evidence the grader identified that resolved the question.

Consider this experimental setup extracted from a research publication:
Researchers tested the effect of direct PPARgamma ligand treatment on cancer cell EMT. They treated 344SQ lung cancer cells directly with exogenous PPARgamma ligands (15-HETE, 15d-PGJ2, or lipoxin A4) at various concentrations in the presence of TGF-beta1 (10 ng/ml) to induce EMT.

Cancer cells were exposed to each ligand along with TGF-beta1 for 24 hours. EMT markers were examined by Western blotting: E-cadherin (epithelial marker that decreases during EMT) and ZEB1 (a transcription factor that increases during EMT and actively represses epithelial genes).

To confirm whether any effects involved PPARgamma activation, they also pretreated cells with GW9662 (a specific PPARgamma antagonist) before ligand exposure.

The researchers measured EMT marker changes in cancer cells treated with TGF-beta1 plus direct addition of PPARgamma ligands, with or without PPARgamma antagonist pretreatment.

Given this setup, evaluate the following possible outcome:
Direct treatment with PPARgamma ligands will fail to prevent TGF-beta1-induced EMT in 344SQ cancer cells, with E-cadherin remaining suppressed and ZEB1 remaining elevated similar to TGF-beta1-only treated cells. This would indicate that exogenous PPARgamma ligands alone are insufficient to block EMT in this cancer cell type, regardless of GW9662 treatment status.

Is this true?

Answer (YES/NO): NO